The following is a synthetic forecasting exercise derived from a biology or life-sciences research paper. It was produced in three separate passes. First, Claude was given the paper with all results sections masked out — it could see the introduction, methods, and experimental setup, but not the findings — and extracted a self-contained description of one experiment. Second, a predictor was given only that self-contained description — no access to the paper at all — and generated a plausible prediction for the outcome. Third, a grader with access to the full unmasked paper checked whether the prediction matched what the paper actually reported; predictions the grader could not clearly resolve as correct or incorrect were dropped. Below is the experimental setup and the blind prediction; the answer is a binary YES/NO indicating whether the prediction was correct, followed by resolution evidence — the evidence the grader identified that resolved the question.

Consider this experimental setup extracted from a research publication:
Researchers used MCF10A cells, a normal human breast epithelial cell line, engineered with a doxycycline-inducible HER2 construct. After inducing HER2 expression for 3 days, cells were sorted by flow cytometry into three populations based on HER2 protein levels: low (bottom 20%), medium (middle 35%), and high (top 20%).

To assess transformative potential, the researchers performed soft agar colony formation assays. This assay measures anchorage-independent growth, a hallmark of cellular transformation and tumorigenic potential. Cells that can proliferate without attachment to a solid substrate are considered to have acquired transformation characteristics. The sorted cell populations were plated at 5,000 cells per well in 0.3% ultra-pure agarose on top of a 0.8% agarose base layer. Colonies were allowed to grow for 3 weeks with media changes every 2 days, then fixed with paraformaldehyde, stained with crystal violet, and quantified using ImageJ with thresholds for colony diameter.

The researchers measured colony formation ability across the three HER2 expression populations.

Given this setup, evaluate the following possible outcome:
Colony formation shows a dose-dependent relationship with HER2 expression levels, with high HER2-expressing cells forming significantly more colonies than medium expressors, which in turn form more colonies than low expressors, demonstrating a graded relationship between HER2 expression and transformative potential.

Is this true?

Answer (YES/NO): NO